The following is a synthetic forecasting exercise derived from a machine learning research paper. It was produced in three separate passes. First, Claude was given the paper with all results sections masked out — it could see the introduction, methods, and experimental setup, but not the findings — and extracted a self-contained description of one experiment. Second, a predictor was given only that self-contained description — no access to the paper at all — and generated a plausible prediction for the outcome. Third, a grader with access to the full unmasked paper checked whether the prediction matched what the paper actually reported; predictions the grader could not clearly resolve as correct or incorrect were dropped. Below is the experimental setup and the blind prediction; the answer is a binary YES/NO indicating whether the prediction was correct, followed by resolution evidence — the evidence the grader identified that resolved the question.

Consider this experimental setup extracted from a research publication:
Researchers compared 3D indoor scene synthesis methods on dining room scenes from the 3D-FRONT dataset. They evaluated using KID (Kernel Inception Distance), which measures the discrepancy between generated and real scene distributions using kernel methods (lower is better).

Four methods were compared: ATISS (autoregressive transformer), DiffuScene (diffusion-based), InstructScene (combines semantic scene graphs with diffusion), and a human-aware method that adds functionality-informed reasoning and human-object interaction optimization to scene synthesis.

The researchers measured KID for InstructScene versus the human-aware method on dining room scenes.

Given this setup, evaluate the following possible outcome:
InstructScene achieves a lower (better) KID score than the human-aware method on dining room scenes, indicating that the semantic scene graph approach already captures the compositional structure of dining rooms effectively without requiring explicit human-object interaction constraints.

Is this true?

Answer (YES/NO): YES